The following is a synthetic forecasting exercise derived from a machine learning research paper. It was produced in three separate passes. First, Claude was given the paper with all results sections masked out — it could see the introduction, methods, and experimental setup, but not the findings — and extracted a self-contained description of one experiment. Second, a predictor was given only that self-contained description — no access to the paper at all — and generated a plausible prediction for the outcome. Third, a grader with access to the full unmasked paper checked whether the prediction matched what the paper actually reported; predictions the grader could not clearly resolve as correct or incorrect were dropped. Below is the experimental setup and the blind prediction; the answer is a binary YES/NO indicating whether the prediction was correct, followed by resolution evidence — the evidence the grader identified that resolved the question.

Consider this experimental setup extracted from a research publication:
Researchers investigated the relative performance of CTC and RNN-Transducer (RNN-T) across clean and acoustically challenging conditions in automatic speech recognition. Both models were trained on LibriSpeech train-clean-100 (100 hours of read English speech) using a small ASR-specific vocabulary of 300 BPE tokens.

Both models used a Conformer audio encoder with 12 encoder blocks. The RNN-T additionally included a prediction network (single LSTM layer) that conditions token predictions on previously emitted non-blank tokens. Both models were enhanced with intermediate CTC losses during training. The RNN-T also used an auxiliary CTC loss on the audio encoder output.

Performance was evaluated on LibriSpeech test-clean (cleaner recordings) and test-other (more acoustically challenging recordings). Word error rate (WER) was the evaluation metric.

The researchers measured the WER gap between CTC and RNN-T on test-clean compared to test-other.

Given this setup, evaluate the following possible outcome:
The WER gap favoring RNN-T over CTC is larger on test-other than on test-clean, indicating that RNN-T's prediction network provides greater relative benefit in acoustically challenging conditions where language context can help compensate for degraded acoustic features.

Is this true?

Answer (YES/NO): NO